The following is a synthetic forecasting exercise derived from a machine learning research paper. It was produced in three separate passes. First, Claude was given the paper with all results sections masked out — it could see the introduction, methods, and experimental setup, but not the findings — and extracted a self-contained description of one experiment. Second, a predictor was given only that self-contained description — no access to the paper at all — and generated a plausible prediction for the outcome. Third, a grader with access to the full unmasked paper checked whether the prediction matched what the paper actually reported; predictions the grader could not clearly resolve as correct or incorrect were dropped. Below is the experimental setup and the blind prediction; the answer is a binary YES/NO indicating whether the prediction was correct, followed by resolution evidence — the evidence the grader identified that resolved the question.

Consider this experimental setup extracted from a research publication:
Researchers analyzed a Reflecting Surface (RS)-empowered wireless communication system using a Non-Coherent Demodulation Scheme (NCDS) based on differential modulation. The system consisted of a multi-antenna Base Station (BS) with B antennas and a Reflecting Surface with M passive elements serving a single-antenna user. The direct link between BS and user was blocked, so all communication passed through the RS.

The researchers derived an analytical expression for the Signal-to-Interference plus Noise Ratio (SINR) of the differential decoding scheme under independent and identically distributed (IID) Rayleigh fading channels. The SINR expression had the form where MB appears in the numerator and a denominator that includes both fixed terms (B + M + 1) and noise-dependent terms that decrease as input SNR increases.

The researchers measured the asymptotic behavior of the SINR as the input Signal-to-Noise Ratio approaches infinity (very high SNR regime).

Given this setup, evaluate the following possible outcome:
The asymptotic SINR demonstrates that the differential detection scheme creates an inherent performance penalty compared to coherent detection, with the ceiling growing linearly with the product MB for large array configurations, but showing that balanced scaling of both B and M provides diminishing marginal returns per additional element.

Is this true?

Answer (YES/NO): NO